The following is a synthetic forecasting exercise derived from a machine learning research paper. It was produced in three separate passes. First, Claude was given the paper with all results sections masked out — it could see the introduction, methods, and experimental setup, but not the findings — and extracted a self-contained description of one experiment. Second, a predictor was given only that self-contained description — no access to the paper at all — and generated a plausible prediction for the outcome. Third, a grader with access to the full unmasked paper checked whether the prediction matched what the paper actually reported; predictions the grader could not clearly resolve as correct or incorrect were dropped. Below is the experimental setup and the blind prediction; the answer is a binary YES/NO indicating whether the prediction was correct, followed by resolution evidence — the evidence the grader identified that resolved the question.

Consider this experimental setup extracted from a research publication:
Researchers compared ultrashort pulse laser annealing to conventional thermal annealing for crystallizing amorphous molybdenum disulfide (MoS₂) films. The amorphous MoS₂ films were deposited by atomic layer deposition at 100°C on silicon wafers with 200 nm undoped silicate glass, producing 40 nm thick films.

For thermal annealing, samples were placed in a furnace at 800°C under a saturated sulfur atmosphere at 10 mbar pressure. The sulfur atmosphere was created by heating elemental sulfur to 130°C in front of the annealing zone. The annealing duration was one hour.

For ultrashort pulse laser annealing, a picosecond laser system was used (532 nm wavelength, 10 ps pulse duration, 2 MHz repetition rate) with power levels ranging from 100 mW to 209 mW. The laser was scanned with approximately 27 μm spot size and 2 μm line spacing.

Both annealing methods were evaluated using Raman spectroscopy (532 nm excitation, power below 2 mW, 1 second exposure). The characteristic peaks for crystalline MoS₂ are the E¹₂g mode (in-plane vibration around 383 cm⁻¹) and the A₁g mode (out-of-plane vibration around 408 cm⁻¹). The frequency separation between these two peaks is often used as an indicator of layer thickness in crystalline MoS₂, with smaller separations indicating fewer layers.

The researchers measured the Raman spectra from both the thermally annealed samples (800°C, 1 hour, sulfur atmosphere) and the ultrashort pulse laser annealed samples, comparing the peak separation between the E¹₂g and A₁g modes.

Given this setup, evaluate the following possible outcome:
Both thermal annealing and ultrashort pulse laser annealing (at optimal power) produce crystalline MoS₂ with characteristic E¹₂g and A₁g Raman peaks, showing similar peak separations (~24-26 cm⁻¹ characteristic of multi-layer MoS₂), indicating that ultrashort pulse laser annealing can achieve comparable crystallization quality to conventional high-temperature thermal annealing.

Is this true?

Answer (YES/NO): NO